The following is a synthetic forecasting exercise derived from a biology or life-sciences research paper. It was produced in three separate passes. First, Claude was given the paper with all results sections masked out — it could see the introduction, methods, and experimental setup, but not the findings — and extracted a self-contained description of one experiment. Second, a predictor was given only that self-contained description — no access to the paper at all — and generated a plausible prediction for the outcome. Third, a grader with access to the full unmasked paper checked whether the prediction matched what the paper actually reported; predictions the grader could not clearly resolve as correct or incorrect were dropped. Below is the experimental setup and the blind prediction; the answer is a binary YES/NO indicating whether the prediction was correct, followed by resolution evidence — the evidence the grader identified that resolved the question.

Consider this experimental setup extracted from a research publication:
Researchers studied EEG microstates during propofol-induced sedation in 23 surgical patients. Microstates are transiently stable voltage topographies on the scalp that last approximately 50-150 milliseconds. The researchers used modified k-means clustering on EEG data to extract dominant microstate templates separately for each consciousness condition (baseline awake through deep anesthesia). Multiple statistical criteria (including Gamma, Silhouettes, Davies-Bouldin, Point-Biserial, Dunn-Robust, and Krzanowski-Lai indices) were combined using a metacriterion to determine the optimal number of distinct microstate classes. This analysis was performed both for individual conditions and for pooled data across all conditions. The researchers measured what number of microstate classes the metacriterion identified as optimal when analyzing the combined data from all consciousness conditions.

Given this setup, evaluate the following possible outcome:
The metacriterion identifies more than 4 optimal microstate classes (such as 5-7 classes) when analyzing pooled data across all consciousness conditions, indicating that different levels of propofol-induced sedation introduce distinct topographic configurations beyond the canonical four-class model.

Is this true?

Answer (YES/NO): YES